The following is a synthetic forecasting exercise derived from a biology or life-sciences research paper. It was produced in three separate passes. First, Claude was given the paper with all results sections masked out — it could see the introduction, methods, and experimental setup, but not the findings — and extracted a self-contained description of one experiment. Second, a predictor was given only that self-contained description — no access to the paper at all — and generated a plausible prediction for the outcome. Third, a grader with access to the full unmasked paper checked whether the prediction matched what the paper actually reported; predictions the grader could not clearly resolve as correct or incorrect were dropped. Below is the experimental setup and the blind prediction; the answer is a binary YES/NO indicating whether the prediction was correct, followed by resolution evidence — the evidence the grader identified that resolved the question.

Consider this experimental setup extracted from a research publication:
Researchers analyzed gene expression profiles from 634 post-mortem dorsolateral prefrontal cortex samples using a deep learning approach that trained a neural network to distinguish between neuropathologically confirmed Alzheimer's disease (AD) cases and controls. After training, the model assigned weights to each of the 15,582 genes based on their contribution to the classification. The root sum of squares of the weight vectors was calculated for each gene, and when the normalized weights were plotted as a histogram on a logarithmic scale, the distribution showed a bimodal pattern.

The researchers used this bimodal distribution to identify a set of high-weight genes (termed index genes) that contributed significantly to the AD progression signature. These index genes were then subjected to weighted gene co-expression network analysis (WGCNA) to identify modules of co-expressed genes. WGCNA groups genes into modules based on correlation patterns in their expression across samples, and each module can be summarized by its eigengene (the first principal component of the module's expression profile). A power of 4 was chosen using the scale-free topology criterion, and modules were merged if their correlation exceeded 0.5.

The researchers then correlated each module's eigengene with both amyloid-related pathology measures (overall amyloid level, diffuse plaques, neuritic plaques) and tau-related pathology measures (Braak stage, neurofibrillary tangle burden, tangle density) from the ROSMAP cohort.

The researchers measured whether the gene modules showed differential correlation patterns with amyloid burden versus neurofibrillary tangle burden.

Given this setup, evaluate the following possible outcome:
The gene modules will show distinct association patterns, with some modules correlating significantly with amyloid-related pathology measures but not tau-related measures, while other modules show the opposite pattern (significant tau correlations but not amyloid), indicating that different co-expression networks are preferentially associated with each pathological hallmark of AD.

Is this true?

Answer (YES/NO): YES